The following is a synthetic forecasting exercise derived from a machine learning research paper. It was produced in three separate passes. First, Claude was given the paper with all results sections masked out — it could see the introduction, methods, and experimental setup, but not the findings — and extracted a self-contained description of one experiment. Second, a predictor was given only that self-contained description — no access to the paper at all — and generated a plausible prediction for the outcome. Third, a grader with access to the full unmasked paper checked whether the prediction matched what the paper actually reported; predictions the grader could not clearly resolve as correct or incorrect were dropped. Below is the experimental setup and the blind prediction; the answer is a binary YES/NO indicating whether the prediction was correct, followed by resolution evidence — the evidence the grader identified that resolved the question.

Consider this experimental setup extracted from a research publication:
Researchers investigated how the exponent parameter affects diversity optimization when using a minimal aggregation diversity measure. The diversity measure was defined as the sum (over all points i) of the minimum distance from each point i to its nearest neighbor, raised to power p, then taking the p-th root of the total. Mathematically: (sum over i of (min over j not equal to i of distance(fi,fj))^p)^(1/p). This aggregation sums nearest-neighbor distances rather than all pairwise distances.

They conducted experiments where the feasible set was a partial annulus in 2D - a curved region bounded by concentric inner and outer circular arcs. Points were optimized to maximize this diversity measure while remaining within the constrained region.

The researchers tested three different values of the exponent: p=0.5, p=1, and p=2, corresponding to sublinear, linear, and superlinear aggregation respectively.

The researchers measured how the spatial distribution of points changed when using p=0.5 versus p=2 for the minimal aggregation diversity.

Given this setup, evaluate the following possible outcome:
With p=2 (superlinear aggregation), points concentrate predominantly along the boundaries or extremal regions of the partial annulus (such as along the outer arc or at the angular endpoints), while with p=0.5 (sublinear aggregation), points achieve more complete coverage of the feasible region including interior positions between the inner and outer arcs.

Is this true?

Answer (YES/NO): NO